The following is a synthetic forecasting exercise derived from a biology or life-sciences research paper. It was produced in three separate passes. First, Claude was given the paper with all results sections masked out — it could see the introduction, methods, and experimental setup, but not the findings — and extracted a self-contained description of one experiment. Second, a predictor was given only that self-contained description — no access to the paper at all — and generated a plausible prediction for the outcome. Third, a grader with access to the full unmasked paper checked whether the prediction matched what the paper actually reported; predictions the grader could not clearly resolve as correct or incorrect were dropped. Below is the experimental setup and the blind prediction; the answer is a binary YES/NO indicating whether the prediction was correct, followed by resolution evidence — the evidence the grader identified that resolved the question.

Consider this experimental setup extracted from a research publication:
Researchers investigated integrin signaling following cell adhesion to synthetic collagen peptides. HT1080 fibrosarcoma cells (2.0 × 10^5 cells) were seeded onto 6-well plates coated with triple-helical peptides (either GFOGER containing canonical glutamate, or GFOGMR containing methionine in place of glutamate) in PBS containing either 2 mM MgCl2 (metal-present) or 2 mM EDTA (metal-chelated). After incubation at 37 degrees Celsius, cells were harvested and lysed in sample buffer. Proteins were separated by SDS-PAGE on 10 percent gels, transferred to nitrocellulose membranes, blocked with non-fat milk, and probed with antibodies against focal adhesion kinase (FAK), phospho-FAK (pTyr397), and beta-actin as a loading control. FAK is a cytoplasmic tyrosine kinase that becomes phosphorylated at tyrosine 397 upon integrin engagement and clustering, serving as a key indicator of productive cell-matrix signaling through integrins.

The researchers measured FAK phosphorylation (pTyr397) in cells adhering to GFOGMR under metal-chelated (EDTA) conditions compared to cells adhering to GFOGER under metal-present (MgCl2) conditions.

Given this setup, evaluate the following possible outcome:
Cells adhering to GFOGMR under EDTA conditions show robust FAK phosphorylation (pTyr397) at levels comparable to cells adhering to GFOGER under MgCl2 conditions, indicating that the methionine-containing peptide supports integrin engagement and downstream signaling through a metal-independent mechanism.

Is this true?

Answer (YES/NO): NO